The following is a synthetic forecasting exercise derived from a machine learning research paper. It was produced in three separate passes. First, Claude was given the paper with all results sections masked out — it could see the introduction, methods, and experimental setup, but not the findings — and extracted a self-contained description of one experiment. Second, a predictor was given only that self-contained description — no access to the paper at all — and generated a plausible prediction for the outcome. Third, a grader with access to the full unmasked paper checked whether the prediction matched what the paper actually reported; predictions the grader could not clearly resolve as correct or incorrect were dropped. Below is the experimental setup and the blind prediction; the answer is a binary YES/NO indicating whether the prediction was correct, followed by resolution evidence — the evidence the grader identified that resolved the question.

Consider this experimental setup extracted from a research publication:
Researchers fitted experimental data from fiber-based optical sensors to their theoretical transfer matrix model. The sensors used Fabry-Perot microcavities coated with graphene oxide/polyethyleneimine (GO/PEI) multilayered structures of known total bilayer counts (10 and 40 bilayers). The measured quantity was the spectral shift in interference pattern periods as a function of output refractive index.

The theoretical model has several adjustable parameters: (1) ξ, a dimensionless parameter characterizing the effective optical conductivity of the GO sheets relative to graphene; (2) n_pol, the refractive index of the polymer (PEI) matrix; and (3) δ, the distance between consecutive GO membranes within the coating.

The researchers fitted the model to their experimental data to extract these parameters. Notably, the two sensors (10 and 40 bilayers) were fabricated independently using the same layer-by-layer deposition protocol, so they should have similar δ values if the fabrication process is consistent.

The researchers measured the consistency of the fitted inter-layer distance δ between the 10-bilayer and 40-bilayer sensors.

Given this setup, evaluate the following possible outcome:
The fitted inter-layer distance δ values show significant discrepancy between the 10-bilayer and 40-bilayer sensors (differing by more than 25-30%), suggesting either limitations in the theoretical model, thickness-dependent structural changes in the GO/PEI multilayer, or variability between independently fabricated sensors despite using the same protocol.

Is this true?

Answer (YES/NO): NO